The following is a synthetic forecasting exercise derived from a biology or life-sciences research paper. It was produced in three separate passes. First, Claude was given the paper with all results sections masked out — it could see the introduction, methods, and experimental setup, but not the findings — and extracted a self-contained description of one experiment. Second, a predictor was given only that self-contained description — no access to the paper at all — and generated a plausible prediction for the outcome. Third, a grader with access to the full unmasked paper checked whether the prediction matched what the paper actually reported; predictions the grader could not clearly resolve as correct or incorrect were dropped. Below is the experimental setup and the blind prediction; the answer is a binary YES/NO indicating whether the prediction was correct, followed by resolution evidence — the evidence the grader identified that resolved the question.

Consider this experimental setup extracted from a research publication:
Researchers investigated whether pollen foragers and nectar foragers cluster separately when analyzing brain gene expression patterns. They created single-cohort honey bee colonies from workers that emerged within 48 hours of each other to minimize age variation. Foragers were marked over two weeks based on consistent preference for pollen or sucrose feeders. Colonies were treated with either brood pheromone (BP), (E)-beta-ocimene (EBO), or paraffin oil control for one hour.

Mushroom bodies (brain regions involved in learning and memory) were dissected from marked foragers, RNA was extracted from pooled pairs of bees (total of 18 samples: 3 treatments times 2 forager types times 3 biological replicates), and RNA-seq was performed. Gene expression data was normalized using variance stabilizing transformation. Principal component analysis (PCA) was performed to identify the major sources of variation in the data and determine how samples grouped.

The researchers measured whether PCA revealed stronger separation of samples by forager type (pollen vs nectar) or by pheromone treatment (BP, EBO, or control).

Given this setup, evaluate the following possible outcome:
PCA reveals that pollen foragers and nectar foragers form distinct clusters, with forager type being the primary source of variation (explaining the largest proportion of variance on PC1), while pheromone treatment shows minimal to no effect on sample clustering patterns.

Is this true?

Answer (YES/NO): NO